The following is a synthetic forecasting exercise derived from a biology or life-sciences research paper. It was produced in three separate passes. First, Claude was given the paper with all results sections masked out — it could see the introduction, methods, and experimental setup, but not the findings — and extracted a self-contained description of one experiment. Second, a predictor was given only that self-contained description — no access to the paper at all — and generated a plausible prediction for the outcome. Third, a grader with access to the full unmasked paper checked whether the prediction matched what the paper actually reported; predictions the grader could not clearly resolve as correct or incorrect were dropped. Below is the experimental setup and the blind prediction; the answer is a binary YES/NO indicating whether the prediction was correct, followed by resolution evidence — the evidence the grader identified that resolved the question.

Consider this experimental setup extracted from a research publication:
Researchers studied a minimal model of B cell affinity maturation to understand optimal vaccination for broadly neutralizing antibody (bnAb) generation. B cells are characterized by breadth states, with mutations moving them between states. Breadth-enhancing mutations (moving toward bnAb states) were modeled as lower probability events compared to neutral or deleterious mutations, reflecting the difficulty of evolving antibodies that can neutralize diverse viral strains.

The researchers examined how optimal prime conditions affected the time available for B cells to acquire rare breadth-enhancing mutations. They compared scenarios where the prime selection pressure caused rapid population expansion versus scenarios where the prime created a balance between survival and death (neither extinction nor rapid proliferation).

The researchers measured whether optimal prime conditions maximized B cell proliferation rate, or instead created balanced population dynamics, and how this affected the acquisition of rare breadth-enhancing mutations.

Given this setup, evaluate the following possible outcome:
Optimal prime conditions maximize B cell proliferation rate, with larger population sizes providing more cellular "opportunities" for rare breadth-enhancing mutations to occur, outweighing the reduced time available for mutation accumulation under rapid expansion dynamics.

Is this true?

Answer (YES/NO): NO